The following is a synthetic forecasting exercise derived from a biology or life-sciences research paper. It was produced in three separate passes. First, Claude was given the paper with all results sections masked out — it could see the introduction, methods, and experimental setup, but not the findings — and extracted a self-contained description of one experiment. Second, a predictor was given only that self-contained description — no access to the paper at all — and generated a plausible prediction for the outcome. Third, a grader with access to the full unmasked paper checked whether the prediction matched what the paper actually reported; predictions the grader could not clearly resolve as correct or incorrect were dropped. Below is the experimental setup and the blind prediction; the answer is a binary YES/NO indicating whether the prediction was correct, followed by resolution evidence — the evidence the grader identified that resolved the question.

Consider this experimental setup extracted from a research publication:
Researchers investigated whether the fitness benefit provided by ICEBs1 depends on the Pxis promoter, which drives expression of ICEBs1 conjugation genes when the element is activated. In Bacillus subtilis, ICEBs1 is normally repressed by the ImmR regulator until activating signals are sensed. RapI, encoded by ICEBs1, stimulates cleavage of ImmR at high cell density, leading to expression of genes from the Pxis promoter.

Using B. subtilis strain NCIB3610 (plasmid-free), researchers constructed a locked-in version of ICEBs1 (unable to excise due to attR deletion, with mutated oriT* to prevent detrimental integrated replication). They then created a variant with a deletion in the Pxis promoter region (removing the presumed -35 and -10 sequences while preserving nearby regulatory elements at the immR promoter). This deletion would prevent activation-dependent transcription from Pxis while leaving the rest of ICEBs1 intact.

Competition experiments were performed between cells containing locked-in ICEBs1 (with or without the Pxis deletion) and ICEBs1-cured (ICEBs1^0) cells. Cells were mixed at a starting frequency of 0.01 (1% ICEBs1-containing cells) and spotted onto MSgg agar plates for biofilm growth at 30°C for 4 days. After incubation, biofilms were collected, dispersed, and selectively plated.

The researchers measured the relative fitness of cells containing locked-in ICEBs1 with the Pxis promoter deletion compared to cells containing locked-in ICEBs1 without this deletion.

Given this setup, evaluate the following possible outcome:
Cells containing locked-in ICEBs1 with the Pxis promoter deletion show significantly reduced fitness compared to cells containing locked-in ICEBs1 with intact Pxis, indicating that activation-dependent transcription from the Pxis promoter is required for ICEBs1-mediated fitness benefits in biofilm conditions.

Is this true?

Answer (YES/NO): YES